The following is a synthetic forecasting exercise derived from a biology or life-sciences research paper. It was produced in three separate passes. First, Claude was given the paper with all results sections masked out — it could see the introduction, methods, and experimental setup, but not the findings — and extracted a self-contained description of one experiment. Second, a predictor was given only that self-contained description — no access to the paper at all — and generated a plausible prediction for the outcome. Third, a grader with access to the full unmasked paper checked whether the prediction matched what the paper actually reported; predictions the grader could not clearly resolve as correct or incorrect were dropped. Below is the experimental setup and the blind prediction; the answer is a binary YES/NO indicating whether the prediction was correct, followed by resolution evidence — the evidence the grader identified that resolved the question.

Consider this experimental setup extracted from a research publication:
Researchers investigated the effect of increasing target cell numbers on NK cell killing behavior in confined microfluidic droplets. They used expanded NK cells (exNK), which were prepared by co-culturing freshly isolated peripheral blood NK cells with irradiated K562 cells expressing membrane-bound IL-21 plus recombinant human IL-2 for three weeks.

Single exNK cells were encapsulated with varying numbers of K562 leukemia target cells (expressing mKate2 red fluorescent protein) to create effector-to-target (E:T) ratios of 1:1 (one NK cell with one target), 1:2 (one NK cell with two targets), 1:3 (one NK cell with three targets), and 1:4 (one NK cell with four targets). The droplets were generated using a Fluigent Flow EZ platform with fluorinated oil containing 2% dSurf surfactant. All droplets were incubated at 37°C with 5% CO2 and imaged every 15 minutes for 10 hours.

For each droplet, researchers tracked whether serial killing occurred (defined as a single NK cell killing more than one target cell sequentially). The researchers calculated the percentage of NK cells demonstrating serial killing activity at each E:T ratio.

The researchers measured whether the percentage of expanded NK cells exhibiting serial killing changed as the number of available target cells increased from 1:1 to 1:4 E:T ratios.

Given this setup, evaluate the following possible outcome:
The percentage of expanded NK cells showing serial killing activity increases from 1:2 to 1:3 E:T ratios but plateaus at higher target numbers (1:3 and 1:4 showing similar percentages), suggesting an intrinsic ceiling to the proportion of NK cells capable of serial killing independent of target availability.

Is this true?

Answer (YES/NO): NO